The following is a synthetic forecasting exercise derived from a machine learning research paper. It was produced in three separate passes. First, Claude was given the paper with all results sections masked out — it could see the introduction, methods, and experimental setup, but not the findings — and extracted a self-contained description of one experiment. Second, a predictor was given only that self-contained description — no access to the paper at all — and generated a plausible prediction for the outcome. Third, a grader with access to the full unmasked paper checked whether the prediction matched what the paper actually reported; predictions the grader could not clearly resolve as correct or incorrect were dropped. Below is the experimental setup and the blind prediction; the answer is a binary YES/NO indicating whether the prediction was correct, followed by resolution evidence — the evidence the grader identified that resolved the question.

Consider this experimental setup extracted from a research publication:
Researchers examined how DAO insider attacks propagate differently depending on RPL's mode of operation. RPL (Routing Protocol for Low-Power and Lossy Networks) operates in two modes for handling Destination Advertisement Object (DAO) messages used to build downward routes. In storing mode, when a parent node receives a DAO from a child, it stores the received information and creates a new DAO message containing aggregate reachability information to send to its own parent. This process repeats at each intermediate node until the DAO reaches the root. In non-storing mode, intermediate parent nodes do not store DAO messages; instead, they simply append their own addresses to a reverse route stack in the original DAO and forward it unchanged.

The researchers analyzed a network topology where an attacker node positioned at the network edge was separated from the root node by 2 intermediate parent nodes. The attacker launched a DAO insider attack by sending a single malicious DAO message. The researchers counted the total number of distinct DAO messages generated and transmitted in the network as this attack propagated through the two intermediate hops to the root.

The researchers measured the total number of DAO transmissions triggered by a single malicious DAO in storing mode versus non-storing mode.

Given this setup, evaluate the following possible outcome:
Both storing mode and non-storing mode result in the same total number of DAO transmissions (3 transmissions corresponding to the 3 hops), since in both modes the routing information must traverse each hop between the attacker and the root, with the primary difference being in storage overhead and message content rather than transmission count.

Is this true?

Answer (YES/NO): NO